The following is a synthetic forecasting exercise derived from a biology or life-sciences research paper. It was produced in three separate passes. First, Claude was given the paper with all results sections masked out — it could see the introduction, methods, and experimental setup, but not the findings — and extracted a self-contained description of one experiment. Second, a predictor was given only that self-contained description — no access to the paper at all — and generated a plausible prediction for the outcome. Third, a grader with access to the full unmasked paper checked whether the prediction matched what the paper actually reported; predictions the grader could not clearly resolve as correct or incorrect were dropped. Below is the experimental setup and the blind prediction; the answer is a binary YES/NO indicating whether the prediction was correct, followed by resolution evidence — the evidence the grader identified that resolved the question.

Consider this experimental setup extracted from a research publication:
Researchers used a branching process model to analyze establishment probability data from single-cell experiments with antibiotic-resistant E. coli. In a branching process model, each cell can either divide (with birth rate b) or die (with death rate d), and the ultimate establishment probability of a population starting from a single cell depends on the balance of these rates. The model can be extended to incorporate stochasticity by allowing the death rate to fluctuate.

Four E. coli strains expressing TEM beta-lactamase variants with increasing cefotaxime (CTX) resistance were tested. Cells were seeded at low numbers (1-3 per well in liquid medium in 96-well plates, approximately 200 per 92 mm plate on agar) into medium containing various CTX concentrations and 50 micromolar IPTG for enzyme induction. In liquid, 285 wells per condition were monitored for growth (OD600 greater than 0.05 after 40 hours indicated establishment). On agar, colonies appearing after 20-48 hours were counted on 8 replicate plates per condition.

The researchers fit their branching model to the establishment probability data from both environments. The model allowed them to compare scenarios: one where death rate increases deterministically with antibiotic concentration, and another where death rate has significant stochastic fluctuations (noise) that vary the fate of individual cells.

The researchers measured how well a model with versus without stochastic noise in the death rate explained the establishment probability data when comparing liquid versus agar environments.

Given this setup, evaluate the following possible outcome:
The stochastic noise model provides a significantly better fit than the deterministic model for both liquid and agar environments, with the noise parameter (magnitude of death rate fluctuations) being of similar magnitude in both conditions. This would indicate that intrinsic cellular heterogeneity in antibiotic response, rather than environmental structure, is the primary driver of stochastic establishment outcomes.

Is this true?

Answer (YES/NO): NO